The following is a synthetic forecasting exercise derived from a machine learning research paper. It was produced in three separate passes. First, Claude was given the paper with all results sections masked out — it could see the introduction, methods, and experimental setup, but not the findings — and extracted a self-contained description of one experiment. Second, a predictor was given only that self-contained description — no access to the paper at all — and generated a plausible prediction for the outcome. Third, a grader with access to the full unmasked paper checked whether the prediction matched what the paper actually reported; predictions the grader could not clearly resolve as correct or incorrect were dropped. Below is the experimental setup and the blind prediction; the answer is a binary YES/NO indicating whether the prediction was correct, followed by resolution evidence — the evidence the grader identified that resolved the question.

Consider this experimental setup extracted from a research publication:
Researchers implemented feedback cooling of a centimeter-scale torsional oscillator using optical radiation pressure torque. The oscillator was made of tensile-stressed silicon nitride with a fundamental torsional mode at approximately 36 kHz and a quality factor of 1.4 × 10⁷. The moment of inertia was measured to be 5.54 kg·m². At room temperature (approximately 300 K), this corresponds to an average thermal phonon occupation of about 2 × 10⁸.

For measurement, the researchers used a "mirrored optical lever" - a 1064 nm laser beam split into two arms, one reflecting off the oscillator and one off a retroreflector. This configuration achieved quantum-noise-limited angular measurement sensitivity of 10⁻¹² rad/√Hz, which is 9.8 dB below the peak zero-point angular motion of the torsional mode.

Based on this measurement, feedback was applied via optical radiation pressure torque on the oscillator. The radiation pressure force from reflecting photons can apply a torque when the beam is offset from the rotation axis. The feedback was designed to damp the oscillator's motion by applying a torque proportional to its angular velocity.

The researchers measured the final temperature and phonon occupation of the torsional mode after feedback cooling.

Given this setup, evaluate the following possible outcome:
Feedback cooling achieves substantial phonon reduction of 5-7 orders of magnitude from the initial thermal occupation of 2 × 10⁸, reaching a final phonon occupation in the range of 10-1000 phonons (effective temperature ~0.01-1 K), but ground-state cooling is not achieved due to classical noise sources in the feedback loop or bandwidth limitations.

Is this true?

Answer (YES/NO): NO